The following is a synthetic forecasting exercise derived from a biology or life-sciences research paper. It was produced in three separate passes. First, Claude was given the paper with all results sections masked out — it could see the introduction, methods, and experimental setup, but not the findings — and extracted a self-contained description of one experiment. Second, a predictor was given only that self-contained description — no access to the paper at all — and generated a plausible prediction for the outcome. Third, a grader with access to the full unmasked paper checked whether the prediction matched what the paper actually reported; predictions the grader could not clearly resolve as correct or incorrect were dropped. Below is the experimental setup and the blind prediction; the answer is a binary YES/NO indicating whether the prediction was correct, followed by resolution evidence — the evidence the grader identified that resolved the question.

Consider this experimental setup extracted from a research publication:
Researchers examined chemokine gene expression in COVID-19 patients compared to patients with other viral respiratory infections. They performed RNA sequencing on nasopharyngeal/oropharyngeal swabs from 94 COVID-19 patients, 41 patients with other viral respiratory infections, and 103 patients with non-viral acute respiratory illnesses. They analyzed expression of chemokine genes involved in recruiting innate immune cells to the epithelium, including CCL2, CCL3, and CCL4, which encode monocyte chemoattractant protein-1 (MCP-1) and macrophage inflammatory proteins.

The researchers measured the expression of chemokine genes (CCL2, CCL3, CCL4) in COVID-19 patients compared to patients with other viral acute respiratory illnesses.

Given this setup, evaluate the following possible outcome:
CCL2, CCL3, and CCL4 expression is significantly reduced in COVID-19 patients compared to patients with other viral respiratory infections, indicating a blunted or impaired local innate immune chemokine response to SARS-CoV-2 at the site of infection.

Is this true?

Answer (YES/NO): YES